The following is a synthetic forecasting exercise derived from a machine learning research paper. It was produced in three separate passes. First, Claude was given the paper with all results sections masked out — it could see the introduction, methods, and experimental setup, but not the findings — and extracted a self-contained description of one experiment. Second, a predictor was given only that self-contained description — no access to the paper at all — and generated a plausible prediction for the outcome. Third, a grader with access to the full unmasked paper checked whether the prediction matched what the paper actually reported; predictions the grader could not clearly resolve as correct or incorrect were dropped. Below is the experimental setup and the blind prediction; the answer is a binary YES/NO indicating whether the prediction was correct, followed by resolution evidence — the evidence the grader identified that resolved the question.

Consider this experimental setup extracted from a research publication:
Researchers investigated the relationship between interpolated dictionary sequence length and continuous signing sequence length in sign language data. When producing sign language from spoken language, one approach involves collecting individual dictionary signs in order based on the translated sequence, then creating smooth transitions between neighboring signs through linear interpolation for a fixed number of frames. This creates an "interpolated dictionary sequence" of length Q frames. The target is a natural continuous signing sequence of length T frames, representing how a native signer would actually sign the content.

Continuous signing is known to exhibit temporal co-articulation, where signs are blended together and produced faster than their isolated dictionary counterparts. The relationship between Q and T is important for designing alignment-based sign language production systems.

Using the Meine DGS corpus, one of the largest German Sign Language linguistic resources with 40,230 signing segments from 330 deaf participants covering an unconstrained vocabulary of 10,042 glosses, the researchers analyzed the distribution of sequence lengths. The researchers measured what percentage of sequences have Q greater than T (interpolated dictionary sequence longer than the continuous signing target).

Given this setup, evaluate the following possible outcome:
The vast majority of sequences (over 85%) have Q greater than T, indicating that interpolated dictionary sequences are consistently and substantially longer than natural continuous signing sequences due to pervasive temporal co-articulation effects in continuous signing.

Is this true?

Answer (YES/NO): YES